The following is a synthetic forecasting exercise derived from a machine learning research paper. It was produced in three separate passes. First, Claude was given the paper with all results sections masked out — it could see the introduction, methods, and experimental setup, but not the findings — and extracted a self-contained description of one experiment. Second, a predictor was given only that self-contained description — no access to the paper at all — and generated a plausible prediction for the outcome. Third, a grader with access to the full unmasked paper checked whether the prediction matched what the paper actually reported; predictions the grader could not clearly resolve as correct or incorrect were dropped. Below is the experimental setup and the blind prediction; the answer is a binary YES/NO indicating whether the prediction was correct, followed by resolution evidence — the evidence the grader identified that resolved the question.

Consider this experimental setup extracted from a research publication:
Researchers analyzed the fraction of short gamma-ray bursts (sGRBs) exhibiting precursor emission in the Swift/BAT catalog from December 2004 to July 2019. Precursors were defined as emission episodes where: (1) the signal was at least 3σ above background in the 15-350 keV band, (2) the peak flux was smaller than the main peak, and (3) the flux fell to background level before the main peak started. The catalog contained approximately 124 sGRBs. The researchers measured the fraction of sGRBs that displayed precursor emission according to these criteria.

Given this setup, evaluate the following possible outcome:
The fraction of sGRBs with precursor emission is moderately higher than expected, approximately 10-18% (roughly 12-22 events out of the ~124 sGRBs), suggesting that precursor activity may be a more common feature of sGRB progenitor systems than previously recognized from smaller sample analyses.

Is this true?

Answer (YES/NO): NO